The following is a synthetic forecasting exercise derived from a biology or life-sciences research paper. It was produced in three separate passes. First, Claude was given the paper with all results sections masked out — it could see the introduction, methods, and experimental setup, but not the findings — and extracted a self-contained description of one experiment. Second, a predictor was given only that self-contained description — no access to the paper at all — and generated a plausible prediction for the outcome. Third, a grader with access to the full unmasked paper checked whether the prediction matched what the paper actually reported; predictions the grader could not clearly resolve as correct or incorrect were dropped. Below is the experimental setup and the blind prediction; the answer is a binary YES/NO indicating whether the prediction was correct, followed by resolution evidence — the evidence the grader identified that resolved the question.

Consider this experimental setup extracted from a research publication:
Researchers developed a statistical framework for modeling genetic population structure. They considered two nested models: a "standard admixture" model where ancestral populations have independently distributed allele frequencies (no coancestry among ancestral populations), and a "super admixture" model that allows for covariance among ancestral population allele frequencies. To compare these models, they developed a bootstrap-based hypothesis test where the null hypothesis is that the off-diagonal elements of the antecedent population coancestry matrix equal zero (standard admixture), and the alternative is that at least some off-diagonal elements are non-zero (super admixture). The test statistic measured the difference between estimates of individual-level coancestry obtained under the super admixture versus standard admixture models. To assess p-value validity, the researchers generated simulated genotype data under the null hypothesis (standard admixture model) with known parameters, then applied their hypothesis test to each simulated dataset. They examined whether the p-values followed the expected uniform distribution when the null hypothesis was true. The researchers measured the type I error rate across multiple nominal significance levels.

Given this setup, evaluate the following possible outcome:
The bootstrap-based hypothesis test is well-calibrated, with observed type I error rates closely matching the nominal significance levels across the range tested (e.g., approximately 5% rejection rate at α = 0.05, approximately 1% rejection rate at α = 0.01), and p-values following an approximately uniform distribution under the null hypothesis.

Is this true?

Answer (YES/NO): NO